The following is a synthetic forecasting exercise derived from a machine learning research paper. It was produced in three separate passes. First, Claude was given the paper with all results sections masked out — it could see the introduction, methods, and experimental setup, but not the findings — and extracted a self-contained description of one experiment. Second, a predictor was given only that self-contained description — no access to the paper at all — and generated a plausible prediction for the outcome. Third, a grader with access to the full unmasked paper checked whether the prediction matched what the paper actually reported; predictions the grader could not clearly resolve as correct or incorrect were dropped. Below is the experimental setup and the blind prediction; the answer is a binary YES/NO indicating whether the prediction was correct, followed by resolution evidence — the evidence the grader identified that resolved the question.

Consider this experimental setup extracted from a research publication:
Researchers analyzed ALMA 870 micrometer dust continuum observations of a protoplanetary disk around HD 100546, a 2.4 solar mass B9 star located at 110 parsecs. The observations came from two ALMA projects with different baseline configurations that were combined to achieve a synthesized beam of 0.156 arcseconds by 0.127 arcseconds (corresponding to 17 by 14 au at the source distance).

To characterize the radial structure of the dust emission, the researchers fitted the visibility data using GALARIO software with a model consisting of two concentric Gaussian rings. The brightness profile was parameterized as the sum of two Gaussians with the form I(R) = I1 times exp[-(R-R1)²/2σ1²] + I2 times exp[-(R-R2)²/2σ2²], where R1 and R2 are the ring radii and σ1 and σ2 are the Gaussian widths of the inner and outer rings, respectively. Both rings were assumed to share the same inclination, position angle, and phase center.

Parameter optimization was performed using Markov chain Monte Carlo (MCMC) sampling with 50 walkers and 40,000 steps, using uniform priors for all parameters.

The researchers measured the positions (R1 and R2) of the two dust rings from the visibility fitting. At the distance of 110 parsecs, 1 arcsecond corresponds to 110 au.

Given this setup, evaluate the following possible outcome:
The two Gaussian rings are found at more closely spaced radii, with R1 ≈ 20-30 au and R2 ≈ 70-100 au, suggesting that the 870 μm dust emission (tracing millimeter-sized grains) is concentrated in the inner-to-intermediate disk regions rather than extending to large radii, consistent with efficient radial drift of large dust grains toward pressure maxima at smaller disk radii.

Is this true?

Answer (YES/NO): NO